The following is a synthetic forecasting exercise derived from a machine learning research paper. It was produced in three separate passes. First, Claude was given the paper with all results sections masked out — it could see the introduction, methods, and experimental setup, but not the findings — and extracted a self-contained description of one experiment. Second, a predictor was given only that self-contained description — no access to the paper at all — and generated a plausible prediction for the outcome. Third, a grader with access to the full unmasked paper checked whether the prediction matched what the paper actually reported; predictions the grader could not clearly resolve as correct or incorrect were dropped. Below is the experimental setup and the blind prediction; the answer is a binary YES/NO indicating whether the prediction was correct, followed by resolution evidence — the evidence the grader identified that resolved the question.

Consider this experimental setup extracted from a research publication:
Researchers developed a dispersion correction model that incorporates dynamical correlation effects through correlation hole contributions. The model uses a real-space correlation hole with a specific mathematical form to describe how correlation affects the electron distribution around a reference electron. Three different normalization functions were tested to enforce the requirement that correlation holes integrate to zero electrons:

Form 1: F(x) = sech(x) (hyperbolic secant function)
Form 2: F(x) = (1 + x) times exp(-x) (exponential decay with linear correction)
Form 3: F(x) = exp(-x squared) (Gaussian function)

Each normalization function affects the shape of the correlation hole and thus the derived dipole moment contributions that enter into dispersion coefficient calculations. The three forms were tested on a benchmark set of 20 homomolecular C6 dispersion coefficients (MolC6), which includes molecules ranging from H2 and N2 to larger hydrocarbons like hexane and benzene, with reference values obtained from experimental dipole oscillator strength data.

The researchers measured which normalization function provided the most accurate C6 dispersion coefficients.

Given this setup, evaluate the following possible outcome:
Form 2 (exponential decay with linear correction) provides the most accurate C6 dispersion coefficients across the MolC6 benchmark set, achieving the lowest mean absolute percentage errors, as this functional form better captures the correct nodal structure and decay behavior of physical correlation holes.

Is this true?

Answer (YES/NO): NO